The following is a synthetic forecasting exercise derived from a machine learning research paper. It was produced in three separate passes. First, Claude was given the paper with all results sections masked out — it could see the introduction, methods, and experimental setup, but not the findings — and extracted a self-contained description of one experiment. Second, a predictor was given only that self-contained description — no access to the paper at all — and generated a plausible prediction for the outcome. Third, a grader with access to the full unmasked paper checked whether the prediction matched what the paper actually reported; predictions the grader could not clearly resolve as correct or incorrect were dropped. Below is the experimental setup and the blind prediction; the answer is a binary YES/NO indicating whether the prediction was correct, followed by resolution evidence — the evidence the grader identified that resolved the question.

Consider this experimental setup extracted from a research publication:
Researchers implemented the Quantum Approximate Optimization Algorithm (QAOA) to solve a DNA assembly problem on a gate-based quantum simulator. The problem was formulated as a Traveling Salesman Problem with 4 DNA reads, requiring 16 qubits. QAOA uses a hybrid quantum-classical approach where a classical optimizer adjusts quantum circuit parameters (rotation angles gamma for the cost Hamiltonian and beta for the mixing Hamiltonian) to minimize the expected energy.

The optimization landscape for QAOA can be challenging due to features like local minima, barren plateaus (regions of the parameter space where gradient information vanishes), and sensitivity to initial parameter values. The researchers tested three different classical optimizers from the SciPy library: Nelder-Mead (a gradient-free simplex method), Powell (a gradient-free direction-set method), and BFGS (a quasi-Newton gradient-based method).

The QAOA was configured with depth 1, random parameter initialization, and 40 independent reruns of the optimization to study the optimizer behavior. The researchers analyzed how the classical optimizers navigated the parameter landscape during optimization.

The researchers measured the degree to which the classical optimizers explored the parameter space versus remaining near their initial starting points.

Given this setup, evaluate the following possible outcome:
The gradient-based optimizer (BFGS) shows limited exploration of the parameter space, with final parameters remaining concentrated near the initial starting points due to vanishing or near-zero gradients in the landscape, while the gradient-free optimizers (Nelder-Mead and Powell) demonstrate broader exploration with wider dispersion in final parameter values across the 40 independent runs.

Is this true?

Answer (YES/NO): NO